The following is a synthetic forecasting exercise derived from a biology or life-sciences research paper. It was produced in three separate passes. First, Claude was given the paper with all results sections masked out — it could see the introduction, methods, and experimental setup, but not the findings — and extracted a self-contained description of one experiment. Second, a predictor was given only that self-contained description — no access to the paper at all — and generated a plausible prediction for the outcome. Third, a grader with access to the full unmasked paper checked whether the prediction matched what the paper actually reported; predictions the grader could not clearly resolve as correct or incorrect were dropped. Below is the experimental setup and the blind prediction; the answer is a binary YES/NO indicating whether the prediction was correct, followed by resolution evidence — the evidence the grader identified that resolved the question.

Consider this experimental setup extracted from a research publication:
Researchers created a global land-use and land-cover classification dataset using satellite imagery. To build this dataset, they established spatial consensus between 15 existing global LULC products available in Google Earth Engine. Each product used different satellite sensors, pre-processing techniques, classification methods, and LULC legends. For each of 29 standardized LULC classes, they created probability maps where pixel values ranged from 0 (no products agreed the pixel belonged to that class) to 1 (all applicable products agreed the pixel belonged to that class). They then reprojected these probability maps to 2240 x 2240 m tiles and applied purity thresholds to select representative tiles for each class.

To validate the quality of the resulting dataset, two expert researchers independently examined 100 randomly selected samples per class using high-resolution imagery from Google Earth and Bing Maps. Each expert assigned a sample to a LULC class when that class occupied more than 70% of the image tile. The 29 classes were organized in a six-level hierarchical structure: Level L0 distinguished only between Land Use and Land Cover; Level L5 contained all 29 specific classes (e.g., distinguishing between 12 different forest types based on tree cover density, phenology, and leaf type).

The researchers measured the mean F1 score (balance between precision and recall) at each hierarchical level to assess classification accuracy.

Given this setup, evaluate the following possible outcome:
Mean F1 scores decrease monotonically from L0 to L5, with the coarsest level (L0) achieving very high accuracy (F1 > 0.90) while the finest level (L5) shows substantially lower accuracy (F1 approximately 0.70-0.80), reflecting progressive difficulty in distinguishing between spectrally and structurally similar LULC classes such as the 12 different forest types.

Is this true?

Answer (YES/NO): NO